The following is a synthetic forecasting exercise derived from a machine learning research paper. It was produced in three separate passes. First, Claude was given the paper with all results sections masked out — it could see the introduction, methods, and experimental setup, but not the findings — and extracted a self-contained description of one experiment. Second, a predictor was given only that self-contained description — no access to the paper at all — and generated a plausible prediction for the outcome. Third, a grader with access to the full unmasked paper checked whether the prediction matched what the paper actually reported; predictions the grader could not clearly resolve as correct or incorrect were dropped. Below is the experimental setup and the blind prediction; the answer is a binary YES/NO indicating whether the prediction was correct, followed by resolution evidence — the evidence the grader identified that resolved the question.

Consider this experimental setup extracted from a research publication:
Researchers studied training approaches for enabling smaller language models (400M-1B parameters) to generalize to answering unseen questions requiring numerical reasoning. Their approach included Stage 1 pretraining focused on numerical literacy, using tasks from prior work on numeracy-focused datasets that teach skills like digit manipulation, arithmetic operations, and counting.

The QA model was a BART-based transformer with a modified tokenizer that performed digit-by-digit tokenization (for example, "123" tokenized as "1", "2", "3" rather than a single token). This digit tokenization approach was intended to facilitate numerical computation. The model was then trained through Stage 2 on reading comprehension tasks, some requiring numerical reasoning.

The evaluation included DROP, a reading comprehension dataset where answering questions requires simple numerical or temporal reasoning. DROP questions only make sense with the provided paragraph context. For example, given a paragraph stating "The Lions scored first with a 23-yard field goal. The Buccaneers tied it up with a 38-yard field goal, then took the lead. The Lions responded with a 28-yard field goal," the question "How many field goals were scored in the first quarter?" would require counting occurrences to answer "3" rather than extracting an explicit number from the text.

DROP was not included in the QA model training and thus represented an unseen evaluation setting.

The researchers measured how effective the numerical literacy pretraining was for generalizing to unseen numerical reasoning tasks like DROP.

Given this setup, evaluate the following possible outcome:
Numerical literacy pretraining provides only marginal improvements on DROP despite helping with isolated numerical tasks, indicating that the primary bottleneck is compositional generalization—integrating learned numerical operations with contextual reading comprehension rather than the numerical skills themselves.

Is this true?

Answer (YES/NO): NO